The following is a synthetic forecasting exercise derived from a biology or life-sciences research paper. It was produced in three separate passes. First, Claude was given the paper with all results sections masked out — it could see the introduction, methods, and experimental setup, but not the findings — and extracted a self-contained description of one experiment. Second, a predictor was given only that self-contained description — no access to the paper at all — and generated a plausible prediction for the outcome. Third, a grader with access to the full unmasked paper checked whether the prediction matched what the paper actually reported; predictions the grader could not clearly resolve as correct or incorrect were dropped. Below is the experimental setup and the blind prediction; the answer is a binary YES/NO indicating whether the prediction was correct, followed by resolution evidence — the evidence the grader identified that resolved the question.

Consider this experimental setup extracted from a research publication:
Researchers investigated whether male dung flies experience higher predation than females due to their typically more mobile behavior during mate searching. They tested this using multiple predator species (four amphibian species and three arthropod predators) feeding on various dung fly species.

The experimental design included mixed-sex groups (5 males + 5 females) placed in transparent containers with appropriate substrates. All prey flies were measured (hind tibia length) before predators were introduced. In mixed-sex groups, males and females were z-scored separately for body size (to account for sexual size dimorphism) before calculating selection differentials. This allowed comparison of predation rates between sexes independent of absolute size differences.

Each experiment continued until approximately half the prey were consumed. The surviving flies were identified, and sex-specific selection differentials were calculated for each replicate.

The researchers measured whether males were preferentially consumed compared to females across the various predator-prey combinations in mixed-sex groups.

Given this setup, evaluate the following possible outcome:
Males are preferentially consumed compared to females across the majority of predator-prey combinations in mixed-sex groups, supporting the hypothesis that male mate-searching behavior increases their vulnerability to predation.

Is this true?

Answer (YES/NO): NO